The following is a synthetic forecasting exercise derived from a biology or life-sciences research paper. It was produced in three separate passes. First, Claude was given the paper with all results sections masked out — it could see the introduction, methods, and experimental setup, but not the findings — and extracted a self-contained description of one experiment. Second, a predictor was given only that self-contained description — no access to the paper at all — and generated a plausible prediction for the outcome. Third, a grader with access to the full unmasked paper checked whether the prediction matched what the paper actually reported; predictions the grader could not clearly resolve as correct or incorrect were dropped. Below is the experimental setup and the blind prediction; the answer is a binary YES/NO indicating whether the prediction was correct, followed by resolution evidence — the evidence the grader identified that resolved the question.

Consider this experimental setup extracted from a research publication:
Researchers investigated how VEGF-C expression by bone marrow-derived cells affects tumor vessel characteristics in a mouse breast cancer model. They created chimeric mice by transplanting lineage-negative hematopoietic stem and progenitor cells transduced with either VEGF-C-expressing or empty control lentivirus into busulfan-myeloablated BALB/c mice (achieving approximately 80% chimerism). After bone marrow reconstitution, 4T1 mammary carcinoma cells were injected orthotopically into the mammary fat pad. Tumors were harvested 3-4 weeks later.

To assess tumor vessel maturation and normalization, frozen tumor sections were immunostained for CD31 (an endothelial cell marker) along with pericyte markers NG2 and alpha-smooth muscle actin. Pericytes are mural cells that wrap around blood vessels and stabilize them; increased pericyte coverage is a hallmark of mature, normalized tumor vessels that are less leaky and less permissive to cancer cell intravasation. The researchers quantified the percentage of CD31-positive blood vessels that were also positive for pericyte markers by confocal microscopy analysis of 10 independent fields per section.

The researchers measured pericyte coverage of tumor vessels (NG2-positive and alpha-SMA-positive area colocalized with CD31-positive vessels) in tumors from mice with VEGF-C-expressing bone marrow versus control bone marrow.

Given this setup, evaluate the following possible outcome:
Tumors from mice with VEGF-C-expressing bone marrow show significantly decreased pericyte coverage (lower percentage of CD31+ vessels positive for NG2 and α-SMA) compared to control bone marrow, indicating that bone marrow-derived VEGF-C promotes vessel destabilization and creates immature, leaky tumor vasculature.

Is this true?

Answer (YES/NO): NO